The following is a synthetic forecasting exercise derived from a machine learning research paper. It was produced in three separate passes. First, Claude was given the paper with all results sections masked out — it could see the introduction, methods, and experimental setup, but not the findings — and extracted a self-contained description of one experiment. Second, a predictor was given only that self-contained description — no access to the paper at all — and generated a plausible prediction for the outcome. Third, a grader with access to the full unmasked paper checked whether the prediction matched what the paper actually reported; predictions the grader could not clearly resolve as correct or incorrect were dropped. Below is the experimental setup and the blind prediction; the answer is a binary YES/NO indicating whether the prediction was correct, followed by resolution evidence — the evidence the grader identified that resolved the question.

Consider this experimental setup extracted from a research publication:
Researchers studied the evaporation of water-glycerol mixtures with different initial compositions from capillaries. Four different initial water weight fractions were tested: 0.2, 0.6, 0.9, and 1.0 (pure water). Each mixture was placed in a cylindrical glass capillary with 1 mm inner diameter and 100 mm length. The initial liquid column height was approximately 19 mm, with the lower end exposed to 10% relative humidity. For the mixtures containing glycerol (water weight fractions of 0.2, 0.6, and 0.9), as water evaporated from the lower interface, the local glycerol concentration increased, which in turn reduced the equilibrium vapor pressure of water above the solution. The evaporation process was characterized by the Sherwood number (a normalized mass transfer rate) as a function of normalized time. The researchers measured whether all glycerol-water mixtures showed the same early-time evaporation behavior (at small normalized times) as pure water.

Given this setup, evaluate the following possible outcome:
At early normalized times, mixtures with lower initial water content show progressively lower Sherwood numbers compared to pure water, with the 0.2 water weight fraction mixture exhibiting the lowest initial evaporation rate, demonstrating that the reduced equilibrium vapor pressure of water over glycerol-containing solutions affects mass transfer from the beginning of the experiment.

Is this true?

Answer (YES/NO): NO